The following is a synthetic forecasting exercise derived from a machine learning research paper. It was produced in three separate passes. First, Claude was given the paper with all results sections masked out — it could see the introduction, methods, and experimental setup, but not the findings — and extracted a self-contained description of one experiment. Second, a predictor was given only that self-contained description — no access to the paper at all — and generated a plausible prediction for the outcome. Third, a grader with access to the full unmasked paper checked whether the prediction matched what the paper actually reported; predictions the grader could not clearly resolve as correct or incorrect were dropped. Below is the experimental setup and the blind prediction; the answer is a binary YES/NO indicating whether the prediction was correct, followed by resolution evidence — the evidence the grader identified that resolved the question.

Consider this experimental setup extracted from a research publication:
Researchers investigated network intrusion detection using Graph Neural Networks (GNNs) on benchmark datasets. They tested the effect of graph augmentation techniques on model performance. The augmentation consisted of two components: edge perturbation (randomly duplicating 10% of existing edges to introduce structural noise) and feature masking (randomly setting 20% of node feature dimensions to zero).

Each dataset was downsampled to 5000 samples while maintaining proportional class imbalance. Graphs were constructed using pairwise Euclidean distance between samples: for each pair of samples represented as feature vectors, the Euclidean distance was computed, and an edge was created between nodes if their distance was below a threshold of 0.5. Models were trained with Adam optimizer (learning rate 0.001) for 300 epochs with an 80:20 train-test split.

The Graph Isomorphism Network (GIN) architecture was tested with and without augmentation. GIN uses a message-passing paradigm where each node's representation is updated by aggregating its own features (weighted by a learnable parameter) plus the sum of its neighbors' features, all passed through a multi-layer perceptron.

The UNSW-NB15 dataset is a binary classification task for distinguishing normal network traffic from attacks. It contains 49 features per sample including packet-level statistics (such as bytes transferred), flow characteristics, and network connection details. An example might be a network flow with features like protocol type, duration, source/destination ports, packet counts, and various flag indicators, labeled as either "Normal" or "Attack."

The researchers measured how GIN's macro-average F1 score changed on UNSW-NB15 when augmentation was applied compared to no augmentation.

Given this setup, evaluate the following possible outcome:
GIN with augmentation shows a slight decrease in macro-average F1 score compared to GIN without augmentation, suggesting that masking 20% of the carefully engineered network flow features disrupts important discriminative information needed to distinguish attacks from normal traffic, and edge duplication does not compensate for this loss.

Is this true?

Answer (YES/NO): NO